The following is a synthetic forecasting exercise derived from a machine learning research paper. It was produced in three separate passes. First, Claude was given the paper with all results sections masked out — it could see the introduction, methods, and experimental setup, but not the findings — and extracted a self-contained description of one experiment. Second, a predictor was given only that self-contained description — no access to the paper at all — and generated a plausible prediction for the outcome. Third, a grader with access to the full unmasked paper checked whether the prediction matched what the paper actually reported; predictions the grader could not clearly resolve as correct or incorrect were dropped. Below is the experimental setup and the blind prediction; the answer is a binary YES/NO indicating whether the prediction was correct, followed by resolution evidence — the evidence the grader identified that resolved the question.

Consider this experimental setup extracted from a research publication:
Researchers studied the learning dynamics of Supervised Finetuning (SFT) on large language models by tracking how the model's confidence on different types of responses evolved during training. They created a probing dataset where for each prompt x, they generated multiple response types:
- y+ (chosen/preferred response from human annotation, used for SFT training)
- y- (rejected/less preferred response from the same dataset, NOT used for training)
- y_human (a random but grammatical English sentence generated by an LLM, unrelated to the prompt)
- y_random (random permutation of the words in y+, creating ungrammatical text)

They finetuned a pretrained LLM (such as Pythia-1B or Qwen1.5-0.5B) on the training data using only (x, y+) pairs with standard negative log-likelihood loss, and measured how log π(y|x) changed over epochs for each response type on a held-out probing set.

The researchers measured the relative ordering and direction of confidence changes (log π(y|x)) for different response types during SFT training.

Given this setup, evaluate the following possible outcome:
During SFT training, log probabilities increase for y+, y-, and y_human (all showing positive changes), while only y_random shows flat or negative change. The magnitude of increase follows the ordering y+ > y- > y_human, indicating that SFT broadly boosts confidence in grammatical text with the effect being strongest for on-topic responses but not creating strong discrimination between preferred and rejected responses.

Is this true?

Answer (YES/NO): NO